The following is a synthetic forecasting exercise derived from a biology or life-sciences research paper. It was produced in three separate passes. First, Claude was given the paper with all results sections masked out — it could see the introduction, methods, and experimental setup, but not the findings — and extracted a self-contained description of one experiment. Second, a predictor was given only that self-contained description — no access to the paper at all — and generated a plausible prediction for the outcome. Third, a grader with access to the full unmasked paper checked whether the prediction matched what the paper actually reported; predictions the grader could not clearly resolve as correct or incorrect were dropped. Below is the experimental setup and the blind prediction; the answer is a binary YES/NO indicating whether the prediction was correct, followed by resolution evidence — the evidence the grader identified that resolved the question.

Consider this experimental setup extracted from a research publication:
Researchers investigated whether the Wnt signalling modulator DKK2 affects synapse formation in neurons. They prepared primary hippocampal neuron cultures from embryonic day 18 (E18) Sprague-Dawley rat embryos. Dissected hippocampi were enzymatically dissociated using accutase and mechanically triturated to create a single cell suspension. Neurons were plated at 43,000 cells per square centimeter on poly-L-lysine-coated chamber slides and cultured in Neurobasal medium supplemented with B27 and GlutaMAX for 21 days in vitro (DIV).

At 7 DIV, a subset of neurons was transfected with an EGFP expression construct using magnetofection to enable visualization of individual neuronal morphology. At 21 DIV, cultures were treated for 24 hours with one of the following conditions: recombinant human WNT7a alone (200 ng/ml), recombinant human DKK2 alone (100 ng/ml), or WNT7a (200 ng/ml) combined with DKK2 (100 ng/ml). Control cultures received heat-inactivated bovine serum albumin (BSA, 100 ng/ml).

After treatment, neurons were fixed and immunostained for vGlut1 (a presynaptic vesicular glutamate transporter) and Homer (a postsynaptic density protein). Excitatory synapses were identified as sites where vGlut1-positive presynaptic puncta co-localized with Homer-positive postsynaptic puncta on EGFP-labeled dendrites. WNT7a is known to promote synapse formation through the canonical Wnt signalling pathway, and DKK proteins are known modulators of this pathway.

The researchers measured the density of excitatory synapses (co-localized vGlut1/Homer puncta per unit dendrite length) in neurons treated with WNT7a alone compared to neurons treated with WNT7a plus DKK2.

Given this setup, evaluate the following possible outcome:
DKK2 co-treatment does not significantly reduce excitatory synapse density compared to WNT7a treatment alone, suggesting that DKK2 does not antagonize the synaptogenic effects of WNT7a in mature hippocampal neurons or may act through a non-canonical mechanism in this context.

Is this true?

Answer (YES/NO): NO